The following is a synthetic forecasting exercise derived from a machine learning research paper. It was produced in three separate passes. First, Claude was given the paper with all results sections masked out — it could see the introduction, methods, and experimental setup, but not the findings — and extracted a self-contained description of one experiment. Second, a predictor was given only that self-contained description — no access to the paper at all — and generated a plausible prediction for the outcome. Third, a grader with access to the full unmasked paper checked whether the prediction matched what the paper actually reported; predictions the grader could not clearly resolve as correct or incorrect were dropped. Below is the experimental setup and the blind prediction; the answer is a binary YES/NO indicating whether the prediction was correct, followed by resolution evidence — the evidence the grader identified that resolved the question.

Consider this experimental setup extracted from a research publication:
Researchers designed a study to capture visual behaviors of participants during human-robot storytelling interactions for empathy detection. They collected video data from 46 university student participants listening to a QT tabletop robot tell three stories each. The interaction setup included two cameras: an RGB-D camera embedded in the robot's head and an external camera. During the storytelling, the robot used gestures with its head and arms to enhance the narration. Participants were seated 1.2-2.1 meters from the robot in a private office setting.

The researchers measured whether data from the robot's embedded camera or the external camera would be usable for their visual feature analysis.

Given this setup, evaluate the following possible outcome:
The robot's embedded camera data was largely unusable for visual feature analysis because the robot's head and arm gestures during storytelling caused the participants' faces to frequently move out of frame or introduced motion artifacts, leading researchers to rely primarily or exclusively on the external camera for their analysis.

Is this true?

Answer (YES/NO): NO